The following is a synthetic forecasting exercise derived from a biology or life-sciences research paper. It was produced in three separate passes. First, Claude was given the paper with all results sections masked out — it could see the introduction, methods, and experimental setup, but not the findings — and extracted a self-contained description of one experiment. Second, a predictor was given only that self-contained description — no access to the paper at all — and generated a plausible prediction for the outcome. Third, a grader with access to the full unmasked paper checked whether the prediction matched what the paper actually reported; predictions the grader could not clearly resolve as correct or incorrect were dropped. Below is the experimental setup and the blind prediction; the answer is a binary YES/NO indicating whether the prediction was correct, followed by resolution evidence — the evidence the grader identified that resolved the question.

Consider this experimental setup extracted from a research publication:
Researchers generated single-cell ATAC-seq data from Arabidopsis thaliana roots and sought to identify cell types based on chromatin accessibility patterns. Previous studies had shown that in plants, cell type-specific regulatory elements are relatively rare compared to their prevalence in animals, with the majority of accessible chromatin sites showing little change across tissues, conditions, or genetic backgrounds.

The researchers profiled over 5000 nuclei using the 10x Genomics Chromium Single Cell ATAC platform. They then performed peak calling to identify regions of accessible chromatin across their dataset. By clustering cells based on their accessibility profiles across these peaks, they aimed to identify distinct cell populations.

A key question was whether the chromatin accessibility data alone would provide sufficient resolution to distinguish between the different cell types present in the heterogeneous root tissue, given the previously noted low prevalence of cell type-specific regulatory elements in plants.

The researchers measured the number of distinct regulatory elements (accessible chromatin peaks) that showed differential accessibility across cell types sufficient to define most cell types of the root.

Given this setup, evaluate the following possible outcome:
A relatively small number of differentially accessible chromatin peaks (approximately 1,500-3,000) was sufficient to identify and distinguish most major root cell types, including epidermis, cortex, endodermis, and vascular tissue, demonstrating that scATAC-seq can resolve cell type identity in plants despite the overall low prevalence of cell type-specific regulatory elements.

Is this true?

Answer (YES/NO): NO